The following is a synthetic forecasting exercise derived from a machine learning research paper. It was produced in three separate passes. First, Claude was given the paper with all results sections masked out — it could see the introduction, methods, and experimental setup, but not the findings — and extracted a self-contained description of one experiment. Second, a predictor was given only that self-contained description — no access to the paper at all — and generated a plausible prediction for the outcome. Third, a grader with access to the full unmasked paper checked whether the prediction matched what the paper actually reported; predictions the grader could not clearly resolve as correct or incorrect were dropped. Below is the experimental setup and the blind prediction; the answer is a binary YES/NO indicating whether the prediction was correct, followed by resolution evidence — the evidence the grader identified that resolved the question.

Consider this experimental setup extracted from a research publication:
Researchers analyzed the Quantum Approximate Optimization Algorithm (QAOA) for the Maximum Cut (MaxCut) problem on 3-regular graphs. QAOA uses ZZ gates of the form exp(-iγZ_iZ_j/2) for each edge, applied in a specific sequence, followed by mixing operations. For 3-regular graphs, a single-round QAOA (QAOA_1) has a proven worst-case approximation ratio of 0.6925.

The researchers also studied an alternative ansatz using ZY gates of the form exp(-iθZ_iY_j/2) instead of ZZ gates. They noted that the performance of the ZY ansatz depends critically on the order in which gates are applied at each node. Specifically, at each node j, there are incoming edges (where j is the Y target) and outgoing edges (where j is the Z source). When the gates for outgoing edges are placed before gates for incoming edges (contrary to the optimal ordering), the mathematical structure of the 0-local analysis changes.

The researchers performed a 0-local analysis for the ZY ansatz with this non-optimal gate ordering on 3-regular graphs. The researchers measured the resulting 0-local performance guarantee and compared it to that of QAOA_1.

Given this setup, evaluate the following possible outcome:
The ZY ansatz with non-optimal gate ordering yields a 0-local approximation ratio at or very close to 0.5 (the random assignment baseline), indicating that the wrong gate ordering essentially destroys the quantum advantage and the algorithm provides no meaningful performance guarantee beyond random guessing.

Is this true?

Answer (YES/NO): NO